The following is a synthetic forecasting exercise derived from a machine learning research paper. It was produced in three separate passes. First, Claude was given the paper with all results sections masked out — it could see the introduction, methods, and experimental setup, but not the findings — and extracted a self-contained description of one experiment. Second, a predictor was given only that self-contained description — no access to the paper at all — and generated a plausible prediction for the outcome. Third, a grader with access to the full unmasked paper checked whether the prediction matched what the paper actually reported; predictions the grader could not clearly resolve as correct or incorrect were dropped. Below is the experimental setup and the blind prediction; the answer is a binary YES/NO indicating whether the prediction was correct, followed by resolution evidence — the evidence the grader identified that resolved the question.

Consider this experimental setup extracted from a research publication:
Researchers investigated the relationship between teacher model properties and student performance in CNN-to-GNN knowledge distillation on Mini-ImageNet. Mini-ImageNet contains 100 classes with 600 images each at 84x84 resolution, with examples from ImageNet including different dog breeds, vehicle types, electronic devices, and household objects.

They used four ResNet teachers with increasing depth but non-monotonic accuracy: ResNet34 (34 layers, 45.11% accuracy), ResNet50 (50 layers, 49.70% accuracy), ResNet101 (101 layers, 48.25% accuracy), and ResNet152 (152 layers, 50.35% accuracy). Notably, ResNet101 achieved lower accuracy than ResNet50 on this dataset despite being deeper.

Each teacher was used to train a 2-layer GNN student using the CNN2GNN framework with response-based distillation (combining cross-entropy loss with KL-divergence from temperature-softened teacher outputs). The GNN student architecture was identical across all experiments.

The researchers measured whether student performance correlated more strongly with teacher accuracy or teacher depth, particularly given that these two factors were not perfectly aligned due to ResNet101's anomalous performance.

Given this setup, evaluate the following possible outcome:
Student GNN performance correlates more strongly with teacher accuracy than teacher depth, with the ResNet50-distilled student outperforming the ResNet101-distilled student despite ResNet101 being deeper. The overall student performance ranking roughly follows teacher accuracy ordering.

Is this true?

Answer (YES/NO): NO